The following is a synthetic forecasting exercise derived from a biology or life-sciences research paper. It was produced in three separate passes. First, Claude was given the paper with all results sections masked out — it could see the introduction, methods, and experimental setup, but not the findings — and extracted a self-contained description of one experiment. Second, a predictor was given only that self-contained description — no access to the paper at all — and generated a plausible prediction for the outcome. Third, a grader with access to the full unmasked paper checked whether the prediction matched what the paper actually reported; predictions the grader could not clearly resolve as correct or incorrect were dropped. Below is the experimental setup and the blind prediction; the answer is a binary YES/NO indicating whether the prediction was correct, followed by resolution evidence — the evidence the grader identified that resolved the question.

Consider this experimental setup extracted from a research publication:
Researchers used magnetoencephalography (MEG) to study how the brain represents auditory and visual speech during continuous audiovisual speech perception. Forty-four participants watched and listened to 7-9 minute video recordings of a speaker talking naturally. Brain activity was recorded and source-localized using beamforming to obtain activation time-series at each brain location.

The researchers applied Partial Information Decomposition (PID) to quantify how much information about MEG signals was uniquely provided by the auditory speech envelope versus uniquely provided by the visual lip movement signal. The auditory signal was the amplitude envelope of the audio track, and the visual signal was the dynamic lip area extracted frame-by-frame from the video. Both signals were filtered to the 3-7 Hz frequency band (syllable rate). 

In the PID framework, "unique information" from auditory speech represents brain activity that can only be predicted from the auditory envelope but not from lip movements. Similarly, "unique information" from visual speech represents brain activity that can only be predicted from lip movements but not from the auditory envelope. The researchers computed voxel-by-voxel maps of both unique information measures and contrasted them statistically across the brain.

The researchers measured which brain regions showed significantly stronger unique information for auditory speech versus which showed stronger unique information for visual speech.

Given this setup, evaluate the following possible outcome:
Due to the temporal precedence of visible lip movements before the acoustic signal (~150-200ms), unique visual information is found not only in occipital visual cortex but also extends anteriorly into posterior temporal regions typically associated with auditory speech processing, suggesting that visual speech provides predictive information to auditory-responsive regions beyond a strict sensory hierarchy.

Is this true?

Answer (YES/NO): YES